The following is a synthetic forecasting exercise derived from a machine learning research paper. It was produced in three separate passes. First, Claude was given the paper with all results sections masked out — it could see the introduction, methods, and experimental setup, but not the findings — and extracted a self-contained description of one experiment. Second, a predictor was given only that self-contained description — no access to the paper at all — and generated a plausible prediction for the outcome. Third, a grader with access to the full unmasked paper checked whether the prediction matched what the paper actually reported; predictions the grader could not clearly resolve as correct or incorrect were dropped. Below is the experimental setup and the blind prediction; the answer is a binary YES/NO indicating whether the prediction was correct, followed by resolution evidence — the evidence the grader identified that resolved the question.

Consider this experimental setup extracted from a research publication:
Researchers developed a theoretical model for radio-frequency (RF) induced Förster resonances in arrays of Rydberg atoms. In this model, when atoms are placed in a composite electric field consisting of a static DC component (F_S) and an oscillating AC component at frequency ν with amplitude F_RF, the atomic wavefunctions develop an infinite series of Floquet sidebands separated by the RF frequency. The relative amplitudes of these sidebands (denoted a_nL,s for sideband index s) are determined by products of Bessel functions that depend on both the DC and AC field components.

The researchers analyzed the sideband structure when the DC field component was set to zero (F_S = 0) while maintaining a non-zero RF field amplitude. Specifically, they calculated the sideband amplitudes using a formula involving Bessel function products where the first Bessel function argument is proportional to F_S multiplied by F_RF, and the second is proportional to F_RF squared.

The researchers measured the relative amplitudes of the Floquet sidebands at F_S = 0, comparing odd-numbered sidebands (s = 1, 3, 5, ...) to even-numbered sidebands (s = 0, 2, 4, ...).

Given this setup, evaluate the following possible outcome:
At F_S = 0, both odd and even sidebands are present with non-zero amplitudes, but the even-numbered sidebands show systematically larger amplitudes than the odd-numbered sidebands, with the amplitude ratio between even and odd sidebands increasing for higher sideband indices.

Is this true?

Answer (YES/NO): NO